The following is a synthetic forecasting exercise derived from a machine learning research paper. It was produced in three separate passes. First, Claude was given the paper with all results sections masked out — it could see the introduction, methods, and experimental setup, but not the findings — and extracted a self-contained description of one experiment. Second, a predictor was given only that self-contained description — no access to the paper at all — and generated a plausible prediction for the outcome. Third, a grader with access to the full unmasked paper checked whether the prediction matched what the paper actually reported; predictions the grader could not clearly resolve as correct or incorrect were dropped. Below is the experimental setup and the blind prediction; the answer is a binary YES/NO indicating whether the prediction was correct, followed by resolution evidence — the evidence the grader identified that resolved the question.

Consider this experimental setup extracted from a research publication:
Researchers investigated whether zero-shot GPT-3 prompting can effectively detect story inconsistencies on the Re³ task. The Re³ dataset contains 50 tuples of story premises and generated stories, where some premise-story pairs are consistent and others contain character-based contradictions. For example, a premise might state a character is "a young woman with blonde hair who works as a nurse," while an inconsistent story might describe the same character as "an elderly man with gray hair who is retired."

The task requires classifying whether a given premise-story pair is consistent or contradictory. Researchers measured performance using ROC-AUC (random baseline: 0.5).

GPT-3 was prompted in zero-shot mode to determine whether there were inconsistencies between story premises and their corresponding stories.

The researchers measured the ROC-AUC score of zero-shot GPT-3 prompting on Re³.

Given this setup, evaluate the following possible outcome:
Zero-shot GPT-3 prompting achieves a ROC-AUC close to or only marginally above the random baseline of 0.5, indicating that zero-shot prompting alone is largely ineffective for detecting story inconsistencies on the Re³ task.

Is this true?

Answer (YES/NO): YES